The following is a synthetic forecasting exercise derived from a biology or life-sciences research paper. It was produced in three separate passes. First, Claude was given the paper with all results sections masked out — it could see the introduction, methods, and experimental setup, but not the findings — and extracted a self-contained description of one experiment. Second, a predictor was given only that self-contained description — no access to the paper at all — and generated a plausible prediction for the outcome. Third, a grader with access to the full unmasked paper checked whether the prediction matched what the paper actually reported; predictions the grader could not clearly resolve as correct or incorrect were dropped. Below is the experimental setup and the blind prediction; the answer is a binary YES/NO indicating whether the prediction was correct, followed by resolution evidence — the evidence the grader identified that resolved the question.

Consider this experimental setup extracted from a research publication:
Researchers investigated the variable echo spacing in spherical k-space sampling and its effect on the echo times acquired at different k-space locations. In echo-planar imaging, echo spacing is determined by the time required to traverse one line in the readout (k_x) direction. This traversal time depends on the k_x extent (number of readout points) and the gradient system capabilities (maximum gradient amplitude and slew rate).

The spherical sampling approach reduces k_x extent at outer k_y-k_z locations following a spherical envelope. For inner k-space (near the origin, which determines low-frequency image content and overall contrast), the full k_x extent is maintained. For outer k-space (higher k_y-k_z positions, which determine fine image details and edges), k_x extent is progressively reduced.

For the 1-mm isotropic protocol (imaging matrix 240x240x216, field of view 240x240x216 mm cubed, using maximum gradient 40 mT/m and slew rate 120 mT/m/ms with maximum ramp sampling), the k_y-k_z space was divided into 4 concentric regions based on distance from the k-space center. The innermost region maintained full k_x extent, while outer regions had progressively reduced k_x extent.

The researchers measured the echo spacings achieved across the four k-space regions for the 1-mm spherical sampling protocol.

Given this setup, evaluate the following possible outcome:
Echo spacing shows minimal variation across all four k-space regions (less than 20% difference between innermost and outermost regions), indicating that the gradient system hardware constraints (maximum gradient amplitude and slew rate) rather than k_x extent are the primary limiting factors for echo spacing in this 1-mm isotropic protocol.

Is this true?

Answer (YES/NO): NO